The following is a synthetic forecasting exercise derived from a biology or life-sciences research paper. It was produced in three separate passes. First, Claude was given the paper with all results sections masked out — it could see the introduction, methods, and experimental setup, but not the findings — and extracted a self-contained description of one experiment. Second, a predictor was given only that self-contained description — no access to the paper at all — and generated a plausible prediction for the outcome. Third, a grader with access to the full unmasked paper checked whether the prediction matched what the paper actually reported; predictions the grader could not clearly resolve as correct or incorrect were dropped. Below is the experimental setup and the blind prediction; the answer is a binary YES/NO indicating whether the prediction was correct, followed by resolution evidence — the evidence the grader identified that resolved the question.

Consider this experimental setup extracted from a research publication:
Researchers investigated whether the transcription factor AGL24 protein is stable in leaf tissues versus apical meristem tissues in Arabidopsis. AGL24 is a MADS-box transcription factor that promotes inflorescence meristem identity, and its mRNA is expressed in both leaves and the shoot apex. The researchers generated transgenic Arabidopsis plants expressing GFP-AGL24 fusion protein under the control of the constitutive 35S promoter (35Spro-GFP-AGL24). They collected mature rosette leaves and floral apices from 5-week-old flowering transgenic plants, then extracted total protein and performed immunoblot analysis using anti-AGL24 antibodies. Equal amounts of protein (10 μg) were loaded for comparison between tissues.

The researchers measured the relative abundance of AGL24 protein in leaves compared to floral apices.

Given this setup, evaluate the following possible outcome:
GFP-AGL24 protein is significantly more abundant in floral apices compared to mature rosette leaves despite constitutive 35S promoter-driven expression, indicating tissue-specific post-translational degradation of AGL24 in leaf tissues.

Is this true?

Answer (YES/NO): YES